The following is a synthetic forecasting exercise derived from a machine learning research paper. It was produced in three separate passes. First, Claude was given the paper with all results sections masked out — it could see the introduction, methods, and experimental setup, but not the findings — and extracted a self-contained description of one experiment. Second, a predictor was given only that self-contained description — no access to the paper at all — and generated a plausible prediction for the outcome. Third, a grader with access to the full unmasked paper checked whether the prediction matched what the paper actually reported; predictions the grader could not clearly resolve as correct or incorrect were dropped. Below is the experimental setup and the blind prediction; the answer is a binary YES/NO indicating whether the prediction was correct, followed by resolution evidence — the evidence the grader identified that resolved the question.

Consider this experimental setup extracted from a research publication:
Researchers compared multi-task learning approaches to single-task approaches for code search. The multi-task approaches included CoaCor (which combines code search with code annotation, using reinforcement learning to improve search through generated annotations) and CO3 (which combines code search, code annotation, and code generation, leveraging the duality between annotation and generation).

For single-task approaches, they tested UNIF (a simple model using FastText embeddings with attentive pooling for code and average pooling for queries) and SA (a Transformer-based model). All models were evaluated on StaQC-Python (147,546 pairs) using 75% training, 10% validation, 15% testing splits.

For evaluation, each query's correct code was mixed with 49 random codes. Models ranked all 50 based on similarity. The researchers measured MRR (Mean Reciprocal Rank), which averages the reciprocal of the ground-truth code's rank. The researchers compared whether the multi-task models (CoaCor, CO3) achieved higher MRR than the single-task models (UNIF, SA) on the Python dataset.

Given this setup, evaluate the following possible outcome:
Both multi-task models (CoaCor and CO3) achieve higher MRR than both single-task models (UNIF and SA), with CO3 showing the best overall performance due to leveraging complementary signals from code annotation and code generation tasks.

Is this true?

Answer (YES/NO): NO